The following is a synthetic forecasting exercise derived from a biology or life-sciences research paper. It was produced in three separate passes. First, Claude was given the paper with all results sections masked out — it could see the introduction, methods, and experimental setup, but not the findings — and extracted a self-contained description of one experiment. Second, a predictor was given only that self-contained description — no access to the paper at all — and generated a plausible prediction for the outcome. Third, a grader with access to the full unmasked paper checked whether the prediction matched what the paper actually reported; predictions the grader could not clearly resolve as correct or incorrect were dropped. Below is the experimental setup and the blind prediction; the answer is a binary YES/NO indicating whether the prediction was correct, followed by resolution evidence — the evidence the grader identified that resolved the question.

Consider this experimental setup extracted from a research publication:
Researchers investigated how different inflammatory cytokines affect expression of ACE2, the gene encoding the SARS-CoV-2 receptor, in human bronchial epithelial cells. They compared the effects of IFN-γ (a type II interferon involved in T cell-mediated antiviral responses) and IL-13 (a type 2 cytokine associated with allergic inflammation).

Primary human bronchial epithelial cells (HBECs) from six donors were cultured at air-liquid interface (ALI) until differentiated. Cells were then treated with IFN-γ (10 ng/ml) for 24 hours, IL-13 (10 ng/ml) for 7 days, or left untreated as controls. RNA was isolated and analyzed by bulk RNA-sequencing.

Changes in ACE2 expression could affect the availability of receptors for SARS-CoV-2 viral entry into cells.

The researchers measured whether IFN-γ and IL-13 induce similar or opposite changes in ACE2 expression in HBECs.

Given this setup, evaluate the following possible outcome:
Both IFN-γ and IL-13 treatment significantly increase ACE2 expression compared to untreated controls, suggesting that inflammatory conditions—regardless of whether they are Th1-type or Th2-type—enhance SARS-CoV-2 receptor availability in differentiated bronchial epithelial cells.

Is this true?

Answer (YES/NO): NO